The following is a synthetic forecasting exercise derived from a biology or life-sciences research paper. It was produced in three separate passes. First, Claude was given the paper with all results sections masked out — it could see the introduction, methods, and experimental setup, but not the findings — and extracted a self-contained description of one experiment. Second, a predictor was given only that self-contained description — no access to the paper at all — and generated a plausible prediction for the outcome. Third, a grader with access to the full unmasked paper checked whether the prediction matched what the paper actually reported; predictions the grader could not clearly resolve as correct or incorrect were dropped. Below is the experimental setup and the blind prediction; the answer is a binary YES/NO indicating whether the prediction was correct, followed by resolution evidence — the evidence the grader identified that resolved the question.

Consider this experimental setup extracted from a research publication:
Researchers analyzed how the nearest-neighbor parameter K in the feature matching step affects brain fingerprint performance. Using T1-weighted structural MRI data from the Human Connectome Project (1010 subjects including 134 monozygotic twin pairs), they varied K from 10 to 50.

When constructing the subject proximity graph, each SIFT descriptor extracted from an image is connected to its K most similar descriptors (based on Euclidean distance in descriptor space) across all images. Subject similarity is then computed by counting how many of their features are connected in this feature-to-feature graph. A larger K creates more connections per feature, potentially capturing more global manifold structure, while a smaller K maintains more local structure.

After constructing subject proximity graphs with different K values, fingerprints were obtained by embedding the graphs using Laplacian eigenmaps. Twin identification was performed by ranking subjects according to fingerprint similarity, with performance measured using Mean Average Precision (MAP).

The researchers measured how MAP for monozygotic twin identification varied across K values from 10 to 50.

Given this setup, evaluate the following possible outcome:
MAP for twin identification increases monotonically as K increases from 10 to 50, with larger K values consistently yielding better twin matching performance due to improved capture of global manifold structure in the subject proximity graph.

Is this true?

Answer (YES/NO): NO